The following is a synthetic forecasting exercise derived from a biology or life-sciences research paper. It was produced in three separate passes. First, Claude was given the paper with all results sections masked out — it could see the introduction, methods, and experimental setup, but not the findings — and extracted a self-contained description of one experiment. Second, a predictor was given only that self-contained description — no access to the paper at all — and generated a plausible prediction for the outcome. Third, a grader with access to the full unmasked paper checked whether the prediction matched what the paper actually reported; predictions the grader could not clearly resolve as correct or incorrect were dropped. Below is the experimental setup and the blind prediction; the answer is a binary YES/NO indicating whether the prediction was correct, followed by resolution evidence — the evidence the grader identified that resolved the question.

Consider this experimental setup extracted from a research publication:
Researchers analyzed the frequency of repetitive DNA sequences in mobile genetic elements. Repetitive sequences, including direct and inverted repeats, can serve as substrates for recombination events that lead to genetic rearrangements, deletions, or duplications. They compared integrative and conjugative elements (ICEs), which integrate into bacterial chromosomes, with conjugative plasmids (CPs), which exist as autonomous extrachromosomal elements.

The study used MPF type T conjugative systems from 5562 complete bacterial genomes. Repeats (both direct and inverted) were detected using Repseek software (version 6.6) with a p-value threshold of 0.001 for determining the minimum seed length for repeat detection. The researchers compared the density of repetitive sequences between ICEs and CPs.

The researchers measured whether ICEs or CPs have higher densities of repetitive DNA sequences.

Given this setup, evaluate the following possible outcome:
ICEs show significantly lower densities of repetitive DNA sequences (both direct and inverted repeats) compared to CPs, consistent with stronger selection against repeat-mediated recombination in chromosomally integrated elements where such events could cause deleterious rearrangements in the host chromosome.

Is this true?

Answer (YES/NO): YES